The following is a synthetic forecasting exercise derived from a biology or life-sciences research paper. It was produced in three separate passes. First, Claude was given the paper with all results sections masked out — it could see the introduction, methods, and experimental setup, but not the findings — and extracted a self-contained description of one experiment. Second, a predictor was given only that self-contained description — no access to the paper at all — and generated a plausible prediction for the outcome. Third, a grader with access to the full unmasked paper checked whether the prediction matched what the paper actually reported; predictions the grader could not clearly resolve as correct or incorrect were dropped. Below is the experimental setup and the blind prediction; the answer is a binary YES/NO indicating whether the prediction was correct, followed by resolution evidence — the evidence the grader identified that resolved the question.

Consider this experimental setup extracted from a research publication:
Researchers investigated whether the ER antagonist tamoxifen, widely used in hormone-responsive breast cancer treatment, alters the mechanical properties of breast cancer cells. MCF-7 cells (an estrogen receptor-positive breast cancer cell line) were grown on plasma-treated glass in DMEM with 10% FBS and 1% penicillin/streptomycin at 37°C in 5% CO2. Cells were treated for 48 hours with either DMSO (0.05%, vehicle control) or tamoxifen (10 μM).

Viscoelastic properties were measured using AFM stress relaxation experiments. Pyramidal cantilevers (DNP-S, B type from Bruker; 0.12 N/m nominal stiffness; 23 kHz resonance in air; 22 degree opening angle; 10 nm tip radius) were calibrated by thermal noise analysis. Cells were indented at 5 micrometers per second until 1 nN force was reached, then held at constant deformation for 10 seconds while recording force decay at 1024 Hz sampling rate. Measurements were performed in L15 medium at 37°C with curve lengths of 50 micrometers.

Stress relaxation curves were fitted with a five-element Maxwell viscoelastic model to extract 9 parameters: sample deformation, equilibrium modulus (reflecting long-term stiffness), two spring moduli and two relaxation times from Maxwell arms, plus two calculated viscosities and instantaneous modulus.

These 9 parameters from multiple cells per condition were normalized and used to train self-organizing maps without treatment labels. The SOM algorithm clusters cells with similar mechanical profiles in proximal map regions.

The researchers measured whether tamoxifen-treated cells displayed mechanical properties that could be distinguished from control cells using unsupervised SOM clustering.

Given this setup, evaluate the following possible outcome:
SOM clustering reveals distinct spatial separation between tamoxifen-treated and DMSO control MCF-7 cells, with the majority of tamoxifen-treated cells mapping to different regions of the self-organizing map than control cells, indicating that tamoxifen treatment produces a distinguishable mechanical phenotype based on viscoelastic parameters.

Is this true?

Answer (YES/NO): NO